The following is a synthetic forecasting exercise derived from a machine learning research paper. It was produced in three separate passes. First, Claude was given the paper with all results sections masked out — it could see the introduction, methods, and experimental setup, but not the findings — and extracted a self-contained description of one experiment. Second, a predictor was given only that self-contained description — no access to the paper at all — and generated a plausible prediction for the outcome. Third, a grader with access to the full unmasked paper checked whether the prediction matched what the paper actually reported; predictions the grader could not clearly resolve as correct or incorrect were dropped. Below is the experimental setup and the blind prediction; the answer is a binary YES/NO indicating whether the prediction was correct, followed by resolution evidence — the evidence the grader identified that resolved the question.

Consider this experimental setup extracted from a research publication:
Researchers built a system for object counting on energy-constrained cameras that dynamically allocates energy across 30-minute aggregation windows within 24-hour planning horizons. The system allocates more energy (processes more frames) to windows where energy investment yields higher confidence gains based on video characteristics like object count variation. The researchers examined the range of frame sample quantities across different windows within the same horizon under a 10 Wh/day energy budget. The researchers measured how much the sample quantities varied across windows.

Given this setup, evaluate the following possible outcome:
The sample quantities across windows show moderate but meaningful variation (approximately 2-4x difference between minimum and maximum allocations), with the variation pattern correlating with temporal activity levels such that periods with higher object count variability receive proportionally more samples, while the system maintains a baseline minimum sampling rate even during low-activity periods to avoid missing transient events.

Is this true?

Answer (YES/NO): NO